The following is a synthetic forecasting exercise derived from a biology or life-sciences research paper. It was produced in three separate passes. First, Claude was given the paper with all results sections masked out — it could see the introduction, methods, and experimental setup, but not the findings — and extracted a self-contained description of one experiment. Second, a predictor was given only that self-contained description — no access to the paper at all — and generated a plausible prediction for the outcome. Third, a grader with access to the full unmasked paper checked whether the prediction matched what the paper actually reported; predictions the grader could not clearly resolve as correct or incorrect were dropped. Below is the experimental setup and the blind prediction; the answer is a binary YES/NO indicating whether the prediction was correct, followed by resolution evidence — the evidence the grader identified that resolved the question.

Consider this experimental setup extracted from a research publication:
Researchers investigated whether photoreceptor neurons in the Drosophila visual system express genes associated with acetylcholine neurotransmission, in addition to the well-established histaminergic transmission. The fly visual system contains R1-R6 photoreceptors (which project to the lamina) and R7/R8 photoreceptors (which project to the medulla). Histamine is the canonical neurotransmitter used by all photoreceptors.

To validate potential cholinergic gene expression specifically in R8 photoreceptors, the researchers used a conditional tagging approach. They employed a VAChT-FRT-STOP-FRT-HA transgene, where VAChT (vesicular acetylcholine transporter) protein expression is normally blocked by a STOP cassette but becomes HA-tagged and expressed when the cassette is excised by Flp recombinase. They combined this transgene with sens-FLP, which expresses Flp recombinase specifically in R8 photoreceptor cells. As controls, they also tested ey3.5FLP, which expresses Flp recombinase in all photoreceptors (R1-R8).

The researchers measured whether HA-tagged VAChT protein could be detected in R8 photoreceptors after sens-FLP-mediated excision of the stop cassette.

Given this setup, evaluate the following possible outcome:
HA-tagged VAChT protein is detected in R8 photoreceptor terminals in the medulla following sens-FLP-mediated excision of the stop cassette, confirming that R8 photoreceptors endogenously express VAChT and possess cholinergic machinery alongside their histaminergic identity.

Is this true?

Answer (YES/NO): YES